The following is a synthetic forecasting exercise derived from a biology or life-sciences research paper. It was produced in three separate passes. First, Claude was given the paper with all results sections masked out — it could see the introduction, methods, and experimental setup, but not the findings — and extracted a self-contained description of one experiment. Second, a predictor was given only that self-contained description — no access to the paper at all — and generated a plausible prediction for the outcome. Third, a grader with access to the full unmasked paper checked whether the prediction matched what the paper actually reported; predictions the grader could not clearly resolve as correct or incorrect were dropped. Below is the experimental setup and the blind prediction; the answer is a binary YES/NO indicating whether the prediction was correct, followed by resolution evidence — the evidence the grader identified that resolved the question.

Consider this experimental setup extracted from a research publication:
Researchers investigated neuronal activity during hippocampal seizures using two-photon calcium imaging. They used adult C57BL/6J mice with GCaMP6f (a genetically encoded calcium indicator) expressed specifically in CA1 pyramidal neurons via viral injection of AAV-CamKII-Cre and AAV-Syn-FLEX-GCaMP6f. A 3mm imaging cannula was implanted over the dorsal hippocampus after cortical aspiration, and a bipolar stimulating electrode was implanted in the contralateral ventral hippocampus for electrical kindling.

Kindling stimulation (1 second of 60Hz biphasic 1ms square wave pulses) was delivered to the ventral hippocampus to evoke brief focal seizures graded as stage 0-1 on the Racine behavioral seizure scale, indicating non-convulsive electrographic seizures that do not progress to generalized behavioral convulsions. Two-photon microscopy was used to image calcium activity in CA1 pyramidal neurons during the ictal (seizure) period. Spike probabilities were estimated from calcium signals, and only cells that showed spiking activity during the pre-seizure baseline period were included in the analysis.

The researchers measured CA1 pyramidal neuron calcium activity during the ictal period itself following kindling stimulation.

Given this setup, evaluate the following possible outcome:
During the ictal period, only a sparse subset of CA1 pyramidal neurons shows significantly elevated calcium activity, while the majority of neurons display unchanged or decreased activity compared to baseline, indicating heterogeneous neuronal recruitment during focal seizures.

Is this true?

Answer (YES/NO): NO